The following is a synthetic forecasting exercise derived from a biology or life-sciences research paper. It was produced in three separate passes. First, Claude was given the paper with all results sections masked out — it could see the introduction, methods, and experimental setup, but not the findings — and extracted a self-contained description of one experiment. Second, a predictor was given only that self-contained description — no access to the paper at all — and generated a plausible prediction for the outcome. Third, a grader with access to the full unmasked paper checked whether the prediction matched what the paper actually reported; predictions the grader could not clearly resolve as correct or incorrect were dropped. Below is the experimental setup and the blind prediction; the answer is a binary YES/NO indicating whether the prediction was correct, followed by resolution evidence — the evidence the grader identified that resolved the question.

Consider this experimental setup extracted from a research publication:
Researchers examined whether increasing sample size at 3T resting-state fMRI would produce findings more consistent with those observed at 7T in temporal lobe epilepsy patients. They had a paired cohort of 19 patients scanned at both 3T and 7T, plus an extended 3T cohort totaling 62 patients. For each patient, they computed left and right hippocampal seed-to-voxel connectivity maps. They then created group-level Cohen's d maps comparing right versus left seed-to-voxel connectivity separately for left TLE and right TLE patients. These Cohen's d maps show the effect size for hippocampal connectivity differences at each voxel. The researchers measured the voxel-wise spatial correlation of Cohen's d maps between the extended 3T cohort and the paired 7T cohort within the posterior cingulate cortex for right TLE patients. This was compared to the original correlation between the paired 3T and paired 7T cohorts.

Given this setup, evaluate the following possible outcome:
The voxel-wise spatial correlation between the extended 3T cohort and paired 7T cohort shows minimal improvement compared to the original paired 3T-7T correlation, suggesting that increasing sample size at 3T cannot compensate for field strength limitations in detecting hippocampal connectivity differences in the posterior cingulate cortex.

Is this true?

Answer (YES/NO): NO